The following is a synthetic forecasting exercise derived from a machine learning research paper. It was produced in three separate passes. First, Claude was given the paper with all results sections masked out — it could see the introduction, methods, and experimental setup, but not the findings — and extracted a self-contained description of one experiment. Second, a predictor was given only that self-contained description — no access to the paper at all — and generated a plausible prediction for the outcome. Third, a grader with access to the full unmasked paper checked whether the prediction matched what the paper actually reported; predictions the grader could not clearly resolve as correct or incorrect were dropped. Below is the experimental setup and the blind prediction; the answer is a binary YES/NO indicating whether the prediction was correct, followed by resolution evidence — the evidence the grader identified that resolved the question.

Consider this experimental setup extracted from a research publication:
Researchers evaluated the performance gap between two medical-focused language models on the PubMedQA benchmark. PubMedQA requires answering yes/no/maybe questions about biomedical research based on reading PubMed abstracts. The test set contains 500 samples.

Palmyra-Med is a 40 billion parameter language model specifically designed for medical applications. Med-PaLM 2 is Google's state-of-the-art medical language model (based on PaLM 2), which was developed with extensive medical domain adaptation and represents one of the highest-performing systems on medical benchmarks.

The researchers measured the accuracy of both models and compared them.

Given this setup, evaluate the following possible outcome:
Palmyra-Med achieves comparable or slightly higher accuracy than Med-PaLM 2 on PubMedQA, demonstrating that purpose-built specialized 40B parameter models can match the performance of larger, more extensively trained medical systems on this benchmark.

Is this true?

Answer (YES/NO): NO